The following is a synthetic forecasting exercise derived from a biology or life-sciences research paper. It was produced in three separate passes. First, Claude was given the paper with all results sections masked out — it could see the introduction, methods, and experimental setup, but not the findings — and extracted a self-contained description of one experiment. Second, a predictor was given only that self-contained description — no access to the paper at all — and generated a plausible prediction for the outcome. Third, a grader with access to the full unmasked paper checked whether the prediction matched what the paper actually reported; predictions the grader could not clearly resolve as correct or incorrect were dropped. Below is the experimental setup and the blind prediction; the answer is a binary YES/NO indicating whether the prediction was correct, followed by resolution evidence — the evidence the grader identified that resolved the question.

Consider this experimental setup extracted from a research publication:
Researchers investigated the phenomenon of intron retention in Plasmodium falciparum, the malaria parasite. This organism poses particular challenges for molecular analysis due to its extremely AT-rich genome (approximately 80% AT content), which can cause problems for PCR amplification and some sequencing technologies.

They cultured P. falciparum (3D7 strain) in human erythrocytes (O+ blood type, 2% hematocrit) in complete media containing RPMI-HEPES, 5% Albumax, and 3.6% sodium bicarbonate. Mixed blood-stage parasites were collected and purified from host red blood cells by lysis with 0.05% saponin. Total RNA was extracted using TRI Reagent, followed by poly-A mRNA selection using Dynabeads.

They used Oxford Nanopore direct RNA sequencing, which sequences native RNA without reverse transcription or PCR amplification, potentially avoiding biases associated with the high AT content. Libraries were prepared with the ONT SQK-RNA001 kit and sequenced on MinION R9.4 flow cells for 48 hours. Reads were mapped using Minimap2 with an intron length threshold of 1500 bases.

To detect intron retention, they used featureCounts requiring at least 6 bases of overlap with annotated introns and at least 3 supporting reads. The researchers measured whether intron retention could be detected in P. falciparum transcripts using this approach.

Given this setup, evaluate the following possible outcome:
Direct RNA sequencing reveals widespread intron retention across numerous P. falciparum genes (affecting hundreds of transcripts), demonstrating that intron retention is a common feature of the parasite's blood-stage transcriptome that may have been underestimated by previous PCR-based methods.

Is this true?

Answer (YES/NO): YES